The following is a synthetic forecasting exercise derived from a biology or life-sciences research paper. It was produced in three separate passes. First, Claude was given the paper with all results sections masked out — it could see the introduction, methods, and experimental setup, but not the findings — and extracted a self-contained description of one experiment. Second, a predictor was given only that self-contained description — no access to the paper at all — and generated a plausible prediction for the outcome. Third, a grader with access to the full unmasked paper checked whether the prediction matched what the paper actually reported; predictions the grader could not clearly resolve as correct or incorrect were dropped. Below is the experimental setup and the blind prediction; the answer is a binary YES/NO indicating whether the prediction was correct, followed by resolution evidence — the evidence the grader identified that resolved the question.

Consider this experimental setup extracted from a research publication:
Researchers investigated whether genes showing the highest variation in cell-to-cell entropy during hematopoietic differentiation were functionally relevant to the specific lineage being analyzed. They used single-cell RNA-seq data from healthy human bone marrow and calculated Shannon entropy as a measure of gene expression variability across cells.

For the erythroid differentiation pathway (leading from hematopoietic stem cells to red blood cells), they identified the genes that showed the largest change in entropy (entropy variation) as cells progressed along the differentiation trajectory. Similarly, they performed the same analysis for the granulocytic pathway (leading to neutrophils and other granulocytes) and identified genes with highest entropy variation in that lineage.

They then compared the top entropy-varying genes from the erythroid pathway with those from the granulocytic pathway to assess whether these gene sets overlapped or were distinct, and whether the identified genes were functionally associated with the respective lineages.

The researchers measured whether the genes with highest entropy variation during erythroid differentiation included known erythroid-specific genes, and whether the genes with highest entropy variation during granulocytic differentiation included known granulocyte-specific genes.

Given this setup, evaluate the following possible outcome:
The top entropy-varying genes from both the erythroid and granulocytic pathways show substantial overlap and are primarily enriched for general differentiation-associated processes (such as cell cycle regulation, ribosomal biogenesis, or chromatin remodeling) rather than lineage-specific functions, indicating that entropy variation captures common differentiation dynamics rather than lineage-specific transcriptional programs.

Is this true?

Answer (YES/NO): NO